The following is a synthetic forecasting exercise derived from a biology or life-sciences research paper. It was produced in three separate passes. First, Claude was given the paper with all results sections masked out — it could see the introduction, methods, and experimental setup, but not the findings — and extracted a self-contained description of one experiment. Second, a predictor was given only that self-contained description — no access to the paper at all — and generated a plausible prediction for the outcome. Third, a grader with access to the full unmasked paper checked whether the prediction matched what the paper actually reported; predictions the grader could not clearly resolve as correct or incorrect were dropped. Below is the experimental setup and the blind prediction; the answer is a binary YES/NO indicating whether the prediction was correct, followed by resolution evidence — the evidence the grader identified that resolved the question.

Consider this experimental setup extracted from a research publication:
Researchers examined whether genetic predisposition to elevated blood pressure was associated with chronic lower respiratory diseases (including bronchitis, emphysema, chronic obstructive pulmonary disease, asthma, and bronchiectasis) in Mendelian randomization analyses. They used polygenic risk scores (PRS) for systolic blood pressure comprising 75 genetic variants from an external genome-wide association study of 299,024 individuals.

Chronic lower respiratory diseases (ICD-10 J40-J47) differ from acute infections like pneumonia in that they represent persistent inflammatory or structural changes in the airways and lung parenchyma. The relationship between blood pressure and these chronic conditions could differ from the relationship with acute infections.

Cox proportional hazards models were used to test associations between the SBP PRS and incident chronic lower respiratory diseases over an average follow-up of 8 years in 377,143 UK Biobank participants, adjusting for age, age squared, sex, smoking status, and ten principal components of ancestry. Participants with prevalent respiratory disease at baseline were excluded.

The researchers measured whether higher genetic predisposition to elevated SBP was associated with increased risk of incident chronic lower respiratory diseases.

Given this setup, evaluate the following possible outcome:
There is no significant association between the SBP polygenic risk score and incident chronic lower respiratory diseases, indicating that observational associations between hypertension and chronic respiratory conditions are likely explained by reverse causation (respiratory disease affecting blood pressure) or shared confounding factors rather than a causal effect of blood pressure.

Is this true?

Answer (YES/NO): YES